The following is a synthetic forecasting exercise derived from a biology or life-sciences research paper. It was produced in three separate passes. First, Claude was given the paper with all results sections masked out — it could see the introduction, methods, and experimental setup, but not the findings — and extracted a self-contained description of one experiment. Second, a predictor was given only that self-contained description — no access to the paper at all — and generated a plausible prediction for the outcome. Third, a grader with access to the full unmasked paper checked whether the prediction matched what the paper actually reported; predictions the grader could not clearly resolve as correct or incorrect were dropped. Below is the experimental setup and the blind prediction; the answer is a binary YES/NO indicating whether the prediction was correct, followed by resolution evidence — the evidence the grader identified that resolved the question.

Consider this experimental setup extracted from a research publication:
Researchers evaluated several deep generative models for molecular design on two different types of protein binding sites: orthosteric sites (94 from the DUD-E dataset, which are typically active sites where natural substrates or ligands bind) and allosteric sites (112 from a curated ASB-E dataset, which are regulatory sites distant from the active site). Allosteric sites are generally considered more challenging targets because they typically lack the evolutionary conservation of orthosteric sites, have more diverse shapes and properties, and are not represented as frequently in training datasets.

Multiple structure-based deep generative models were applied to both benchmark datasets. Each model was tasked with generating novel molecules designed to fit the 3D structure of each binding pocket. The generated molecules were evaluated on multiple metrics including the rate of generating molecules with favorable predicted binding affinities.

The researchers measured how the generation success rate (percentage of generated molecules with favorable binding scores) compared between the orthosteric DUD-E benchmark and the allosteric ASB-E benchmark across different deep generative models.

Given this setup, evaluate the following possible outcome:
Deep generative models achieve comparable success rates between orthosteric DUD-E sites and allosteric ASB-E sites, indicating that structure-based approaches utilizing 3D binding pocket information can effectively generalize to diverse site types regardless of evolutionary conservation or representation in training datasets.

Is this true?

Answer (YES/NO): NO